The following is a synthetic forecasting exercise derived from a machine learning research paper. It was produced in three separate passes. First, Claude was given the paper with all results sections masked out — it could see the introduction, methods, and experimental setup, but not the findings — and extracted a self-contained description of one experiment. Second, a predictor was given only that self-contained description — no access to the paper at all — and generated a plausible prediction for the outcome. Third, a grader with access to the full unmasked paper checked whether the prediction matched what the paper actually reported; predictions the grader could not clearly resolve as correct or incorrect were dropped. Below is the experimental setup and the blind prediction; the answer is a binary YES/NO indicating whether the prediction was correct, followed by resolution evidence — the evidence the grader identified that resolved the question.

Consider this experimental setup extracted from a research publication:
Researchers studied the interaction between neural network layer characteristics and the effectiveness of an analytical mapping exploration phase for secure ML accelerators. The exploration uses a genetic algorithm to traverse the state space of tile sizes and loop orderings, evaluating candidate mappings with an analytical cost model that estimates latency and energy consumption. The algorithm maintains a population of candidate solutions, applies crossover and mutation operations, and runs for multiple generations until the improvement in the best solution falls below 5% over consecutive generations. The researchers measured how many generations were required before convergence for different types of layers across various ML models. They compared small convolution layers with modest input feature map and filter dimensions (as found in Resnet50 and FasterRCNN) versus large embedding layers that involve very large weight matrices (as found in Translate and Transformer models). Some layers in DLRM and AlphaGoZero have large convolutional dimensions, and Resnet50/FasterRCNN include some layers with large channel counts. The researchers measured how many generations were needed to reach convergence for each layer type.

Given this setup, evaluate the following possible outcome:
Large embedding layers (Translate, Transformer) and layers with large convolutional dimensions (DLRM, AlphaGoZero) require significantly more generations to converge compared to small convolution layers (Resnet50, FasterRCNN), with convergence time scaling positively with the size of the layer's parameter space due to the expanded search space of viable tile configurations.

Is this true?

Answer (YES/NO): YES